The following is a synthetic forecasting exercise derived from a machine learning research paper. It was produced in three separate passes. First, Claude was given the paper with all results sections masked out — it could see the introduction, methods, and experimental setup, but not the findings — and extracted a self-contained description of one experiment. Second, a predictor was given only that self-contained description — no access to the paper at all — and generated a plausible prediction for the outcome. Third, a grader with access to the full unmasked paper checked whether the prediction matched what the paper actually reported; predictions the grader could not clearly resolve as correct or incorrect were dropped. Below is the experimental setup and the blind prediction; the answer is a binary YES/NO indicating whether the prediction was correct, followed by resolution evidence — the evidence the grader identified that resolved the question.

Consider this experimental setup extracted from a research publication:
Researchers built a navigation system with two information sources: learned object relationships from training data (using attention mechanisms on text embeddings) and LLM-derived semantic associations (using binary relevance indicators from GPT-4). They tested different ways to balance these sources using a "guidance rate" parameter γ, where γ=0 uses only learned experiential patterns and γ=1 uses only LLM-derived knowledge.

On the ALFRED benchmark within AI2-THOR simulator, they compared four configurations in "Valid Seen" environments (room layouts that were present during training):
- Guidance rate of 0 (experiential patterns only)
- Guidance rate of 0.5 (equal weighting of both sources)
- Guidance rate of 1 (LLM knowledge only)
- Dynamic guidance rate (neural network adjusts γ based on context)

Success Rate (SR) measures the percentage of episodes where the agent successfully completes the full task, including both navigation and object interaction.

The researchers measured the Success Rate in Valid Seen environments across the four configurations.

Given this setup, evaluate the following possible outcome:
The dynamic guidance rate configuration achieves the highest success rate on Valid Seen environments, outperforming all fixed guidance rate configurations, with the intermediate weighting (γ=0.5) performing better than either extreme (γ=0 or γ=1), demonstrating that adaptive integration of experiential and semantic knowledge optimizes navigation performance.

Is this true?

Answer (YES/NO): NO